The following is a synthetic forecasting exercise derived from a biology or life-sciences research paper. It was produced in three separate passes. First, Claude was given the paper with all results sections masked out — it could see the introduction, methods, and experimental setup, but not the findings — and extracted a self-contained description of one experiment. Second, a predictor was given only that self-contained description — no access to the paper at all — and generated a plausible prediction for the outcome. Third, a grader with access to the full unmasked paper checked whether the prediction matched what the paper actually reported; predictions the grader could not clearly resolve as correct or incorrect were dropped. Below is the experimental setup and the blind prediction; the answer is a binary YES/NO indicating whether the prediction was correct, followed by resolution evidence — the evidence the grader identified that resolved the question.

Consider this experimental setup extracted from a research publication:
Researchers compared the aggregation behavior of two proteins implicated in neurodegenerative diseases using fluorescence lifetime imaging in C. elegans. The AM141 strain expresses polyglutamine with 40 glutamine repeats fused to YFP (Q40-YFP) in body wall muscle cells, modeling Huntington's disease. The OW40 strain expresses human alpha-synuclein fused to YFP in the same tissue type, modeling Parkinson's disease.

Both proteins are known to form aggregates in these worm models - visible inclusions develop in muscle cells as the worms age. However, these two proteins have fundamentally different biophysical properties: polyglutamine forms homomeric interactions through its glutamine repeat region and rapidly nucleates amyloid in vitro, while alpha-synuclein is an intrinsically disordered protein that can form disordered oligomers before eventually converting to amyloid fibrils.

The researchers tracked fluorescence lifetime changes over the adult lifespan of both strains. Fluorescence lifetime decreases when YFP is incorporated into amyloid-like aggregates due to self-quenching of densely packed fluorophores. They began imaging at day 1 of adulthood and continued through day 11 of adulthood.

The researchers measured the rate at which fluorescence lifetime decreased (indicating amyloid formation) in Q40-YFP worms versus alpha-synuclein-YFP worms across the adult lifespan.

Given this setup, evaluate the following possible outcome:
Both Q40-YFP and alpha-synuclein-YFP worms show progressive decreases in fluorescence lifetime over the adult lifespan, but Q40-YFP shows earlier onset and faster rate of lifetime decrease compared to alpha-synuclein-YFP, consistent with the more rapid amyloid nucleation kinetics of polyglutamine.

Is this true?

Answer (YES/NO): NO